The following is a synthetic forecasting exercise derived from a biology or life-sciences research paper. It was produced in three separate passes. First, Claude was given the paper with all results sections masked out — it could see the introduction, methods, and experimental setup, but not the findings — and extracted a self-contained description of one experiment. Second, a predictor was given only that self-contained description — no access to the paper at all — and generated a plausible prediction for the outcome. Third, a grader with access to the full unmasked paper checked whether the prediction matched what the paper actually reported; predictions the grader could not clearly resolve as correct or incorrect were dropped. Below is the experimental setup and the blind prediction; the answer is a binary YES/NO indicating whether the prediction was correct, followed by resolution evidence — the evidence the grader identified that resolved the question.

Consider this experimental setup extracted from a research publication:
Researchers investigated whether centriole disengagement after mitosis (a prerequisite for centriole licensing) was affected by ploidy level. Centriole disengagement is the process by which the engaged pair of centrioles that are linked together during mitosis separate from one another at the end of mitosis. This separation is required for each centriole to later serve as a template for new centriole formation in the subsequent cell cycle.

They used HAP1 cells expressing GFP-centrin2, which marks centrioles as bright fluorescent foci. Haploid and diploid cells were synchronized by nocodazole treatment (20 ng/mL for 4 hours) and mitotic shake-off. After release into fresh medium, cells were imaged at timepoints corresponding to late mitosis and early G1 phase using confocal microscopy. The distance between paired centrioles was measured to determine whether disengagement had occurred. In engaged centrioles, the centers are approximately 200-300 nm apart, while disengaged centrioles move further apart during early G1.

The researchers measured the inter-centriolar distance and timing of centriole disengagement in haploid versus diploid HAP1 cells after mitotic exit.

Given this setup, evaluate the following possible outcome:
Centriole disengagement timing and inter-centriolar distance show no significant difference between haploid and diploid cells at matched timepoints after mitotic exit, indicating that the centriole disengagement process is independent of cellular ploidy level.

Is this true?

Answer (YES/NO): NO